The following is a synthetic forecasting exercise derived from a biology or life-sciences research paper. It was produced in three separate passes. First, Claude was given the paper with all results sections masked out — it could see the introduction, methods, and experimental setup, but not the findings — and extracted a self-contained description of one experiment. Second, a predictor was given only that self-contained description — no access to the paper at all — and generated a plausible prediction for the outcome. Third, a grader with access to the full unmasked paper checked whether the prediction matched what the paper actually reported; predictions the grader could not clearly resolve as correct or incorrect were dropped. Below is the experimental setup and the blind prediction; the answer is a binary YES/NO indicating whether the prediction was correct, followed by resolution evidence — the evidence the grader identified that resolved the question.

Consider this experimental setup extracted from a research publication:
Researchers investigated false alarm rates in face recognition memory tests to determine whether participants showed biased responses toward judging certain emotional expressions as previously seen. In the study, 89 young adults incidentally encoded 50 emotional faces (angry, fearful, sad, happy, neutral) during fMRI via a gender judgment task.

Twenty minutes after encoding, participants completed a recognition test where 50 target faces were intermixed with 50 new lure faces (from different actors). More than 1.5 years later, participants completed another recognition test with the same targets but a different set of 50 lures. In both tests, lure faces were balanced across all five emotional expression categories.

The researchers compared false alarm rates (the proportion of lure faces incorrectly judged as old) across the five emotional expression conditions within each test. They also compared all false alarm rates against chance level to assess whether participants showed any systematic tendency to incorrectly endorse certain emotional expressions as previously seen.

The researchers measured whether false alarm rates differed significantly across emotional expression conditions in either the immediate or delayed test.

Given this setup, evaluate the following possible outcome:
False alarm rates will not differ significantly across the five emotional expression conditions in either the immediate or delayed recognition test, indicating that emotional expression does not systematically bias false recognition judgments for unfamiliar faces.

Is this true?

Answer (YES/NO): NO